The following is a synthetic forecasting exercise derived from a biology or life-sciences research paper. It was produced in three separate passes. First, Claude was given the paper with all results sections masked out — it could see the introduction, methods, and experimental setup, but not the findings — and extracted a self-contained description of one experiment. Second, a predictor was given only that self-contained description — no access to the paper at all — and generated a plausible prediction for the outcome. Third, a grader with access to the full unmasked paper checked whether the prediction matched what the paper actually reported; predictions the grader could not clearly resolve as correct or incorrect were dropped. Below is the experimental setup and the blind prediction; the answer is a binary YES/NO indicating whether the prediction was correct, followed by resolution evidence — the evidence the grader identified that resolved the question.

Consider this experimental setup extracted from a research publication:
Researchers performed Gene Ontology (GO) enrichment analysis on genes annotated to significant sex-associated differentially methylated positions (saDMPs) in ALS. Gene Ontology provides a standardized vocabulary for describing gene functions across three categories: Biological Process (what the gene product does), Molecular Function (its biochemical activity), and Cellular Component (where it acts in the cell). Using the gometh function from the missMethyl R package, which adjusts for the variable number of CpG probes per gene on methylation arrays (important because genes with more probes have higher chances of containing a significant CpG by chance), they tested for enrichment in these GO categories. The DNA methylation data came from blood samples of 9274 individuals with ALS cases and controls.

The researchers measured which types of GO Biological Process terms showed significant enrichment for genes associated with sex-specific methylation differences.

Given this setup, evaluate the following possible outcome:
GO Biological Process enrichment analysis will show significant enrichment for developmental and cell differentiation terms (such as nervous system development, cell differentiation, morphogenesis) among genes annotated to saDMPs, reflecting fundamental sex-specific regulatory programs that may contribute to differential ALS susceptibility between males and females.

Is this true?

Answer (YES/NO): NO